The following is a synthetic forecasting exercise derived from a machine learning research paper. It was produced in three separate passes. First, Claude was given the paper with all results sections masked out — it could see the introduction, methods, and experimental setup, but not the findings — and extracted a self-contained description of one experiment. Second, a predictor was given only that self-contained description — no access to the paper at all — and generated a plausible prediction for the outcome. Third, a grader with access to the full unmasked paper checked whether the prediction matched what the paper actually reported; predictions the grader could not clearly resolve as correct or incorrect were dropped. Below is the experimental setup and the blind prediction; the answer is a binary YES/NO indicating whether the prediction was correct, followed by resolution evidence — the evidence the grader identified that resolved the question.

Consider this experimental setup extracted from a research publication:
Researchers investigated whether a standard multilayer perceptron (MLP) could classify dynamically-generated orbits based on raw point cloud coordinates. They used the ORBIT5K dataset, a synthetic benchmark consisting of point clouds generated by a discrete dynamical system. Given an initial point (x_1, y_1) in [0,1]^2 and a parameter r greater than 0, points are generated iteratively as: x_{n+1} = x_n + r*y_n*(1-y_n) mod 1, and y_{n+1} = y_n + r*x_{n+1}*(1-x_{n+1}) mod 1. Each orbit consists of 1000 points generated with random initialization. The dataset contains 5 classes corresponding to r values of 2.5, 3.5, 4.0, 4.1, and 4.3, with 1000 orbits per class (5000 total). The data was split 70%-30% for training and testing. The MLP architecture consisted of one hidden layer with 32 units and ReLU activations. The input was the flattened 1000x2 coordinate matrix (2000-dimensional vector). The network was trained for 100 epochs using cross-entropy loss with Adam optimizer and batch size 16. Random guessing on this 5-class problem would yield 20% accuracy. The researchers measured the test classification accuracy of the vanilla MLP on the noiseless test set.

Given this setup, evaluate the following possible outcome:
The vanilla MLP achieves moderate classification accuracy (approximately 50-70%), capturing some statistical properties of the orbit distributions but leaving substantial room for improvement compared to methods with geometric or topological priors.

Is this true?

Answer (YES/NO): NO